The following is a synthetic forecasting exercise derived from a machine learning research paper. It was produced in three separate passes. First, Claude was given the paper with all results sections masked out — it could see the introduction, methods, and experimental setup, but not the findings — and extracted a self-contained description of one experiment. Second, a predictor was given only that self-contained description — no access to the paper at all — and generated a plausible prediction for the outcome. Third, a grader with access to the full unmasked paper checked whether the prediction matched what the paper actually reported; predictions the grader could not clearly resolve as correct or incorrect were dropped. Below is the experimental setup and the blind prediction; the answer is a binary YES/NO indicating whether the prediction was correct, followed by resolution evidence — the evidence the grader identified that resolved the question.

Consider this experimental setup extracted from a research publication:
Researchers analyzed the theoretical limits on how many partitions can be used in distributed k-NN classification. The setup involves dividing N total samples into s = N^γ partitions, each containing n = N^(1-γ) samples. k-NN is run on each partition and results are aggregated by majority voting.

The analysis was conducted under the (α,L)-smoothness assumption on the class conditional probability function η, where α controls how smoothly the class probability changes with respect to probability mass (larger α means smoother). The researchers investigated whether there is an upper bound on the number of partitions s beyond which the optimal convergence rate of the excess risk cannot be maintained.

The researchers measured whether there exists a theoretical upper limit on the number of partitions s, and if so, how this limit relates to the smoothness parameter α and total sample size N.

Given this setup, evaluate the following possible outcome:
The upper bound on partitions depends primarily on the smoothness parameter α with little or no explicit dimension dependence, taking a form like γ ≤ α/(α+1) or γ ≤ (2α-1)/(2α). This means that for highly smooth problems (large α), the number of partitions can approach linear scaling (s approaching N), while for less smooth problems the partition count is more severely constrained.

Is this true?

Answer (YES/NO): NO